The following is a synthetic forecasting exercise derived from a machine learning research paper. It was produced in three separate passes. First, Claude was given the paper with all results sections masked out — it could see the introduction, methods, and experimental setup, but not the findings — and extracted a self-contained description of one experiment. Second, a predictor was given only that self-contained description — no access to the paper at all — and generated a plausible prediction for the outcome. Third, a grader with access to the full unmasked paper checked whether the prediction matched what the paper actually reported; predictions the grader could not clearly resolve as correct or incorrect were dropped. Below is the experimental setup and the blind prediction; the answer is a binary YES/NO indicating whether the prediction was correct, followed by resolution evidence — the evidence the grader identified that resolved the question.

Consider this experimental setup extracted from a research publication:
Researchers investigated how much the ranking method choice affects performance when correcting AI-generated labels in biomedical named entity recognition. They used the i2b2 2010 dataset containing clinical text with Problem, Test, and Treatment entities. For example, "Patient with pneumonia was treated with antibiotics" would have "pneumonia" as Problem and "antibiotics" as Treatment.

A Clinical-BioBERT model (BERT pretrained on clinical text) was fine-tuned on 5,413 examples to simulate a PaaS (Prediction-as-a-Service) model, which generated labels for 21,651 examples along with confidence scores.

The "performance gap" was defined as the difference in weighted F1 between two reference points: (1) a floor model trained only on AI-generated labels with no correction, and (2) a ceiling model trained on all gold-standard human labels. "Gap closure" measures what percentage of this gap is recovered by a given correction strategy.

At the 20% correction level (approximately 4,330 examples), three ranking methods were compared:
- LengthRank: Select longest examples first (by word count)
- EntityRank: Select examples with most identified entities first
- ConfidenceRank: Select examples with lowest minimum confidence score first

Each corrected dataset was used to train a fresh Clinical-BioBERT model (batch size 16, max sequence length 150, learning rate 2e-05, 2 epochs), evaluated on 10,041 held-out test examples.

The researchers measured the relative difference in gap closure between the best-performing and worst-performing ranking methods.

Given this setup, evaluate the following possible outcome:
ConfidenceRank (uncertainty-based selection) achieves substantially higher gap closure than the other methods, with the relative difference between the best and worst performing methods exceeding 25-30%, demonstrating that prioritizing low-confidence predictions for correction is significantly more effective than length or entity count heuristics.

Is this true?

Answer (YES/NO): YES